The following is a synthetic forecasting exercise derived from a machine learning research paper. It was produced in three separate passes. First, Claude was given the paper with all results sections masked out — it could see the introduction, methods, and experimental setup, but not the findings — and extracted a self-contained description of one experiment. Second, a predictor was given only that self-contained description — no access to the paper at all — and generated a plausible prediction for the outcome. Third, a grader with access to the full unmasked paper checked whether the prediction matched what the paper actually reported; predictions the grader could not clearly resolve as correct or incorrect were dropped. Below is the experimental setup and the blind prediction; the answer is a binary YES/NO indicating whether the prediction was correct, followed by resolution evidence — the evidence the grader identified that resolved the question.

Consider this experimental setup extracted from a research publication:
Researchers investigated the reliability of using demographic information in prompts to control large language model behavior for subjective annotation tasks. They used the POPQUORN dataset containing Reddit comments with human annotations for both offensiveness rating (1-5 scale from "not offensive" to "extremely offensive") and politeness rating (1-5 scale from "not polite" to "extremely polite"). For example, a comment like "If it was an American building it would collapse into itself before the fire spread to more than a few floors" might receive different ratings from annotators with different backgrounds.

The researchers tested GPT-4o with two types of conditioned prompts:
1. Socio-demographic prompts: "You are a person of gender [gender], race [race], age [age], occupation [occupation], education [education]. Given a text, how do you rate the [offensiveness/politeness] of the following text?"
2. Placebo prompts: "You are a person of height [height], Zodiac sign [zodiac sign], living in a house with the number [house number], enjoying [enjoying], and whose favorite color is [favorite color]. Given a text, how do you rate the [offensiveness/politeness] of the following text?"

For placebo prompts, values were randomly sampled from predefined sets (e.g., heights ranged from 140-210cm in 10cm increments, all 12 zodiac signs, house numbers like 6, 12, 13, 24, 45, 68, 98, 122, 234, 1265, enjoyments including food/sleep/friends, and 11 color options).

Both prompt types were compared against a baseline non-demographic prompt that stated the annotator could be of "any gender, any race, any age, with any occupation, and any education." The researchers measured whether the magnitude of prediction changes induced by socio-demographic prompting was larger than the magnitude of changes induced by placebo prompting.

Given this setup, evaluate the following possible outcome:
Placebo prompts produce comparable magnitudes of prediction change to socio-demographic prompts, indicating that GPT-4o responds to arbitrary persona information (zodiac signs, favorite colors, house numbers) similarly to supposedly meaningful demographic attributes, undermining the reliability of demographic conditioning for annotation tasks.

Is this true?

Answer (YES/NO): NO